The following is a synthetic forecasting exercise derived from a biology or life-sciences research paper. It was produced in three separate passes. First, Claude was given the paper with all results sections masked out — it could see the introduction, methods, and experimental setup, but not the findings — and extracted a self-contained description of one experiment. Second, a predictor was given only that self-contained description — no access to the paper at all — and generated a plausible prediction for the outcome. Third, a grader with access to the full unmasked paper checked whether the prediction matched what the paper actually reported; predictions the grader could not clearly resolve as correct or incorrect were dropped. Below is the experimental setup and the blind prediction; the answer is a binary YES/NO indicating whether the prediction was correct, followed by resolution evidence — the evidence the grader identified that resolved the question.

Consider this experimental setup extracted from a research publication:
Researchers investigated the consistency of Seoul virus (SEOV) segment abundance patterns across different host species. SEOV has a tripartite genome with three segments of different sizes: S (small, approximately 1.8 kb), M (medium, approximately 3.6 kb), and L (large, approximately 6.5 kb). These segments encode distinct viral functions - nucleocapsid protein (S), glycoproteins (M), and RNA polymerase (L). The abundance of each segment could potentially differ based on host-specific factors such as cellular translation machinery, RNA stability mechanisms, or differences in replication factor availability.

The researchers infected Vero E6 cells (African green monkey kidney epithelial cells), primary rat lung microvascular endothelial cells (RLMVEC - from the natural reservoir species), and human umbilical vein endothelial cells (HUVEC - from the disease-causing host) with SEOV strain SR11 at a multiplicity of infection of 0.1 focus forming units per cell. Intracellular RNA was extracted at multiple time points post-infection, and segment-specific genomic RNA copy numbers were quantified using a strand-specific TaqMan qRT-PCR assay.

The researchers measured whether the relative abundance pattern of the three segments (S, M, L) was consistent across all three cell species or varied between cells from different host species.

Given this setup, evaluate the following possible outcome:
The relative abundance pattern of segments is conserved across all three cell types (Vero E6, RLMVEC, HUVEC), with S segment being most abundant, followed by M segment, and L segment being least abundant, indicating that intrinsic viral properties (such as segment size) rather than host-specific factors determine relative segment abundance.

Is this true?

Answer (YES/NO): NO